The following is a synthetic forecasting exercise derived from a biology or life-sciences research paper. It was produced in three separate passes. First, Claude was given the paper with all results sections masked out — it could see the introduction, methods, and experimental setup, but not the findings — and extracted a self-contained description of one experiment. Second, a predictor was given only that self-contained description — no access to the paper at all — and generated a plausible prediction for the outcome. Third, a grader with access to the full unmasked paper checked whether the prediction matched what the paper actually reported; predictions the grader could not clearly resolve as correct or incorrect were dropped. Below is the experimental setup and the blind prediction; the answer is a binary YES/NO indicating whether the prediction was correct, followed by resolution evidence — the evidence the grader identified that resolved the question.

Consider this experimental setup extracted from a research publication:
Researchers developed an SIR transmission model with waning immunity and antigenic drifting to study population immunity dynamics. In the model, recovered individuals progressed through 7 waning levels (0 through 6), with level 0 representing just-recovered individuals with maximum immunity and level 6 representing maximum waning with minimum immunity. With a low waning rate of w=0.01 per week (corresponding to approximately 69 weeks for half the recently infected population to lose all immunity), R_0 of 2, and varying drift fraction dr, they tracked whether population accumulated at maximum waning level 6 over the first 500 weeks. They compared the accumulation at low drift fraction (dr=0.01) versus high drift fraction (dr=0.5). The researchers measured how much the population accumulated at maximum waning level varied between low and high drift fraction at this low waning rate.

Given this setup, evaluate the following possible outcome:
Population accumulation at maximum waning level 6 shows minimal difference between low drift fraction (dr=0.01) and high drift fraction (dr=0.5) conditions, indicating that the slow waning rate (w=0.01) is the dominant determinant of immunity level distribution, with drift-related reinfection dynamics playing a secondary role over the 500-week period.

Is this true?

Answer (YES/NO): NO